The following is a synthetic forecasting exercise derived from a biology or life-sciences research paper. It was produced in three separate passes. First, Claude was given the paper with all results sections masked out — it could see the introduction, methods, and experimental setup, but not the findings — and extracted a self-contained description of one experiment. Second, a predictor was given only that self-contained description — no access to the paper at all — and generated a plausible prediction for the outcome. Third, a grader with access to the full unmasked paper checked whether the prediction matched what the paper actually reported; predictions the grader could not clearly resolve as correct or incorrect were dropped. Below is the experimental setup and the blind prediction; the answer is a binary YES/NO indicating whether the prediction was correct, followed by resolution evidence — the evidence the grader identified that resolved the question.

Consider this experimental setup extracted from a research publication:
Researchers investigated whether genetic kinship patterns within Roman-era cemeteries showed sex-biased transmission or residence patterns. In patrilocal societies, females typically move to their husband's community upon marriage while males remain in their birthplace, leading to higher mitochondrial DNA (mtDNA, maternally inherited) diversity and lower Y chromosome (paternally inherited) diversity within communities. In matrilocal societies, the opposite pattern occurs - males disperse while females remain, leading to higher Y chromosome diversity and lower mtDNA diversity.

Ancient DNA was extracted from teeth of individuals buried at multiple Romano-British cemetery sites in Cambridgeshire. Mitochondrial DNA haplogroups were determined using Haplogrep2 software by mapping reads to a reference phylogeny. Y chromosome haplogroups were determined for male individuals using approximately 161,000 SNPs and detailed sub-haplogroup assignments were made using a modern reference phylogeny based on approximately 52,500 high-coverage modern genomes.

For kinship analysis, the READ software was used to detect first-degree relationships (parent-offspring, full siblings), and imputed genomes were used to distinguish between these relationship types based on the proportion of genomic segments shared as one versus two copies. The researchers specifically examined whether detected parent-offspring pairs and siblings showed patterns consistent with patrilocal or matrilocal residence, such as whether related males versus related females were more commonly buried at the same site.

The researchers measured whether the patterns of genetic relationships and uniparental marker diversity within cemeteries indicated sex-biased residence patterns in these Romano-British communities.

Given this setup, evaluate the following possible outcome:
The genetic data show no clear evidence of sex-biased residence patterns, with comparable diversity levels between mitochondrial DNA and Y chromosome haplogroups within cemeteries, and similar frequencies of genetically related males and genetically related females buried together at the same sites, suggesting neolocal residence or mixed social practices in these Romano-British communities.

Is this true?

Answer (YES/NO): NO